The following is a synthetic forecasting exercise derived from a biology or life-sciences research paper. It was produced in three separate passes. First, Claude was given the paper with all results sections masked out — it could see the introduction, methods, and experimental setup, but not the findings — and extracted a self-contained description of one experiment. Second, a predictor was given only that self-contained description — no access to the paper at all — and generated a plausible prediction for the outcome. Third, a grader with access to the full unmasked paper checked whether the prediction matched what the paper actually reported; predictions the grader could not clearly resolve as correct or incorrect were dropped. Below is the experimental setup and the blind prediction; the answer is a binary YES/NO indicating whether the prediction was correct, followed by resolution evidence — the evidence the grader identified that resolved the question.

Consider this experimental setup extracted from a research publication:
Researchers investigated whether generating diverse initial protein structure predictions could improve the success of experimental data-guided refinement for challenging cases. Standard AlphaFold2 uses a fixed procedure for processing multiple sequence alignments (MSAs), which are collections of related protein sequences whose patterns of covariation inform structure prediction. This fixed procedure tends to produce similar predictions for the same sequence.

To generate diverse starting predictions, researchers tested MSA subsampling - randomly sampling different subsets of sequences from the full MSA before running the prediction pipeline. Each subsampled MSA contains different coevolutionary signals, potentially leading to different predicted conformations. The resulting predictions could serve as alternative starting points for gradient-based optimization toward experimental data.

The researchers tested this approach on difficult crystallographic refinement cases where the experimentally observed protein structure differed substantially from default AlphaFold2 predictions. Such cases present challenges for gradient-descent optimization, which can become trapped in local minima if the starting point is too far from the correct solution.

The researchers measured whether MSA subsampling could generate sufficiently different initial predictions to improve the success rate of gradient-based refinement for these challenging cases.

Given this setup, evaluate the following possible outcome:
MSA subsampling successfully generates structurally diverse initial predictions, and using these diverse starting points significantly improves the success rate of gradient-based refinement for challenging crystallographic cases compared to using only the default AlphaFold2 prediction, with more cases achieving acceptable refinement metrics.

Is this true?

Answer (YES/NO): YES